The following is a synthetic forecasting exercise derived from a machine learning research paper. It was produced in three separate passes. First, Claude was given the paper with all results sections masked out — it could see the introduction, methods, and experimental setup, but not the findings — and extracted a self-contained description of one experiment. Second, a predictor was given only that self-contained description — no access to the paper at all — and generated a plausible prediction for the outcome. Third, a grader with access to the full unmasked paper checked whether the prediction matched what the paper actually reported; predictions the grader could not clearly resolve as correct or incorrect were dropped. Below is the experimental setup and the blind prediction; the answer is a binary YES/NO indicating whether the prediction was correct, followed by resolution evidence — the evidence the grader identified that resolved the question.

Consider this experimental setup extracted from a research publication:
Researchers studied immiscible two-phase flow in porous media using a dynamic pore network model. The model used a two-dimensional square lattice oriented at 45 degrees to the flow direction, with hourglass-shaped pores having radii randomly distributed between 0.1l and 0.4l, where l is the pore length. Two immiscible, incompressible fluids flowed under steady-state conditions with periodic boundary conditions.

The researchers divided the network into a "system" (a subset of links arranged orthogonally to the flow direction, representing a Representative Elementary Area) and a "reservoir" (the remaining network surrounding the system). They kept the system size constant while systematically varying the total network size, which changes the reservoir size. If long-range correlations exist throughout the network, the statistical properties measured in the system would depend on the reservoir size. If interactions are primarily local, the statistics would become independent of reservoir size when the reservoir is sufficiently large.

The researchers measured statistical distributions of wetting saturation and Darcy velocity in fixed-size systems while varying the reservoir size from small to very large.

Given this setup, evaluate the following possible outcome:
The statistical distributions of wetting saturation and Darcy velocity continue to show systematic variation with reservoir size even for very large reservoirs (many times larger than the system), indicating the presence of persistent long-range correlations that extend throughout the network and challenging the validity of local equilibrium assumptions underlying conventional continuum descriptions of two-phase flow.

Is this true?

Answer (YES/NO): NO